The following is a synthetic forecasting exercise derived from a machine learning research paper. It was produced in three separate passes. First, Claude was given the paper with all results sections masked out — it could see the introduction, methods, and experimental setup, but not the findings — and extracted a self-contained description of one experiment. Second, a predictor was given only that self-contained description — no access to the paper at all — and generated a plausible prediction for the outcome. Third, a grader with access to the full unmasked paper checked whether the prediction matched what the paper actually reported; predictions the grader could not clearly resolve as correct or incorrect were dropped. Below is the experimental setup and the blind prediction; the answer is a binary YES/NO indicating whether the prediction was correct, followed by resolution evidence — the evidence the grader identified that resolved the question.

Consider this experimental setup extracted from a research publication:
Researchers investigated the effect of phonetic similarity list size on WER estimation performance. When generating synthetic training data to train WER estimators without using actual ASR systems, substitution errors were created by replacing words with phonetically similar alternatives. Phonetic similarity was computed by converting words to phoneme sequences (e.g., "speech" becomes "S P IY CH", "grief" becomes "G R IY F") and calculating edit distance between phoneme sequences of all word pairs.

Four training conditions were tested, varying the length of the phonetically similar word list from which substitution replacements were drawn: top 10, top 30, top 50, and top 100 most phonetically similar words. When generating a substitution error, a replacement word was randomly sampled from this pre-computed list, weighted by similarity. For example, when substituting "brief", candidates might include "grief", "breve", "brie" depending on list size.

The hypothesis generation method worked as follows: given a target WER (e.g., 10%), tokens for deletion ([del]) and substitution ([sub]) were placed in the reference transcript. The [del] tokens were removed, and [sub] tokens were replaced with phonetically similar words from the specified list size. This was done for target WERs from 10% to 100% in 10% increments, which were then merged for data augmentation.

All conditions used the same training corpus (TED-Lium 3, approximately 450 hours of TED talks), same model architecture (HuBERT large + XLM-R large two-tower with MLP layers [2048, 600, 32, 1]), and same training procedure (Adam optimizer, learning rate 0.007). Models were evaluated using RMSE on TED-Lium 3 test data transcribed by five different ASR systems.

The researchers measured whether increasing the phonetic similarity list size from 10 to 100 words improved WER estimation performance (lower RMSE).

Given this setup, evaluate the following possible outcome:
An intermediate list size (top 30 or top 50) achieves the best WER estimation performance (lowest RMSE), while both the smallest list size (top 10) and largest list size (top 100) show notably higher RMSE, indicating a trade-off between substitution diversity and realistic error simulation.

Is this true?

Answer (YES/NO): NO